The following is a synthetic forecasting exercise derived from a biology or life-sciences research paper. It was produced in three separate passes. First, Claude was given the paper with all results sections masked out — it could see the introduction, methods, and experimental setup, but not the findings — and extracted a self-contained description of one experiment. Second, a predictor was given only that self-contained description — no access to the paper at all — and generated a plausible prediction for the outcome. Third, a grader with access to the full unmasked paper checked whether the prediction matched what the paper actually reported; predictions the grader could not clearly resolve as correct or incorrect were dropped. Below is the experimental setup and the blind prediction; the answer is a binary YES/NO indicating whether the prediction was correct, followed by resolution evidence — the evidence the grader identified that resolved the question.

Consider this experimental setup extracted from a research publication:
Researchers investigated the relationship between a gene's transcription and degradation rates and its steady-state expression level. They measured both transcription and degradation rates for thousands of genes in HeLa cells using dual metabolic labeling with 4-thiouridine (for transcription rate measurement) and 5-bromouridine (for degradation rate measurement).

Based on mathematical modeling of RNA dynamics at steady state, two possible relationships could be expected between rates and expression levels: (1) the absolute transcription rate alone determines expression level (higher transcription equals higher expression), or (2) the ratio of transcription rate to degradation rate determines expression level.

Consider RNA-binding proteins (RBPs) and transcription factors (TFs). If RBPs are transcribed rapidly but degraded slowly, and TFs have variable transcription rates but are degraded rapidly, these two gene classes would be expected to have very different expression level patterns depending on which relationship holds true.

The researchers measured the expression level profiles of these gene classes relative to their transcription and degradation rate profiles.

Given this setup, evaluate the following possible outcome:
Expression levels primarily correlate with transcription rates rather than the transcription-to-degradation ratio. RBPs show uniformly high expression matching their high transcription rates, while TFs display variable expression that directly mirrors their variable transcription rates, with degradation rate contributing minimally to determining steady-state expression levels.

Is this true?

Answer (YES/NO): NO